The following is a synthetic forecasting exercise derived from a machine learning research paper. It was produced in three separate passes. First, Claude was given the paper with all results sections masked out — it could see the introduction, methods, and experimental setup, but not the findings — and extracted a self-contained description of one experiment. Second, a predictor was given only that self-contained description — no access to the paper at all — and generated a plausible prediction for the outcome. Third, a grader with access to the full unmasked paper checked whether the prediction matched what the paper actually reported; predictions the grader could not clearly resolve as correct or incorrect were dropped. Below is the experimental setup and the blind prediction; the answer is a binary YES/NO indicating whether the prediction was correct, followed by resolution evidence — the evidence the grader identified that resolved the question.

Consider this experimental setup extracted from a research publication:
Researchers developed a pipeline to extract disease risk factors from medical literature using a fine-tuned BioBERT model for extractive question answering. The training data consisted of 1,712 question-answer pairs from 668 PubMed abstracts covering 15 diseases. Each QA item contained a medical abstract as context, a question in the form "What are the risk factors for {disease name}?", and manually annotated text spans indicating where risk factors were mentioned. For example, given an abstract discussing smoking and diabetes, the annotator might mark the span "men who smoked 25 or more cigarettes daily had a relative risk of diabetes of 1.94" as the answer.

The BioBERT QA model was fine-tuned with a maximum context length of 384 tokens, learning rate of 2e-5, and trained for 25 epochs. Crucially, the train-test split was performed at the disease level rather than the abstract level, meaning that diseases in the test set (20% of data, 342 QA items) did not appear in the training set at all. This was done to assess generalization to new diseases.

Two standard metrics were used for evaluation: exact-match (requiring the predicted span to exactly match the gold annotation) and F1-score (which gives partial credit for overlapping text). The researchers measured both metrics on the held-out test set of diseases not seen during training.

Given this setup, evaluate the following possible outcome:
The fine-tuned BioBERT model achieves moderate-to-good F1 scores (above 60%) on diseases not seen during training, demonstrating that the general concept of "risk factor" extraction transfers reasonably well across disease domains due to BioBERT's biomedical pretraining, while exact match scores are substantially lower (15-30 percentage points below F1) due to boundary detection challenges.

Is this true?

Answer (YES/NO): YES